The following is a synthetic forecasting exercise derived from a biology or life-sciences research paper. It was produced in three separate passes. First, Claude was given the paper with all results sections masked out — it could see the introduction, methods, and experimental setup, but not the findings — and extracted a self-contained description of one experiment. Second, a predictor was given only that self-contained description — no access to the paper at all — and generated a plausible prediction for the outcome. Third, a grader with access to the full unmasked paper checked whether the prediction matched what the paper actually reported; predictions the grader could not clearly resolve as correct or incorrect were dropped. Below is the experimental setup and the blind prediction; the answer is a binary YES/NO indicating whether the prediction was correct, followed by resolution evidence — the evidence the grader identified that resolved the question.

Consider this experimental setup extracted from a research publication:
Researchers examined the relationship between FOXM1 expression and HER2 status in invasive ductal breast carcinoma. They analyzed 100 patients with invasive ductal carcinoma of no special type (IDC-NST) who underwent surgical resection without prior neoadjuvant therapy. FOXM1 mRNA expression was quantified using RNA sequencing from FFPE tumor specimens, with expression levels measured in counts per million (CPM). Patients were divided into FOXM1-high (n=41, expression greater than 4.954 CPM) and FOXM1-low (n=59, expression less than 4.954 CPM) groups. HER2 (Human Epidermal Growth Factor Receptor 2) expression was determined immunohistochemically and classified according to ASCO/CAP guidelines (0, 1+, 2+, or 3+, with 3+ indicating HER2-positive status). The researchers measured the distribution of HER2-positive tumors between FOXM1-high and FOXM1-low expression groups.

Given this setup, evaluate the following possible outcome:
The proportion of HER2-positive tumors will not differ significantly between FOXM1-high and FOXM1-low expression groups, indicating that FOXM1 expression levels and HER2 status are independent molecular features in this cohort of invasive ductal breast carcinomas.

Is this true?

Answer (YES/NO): YES